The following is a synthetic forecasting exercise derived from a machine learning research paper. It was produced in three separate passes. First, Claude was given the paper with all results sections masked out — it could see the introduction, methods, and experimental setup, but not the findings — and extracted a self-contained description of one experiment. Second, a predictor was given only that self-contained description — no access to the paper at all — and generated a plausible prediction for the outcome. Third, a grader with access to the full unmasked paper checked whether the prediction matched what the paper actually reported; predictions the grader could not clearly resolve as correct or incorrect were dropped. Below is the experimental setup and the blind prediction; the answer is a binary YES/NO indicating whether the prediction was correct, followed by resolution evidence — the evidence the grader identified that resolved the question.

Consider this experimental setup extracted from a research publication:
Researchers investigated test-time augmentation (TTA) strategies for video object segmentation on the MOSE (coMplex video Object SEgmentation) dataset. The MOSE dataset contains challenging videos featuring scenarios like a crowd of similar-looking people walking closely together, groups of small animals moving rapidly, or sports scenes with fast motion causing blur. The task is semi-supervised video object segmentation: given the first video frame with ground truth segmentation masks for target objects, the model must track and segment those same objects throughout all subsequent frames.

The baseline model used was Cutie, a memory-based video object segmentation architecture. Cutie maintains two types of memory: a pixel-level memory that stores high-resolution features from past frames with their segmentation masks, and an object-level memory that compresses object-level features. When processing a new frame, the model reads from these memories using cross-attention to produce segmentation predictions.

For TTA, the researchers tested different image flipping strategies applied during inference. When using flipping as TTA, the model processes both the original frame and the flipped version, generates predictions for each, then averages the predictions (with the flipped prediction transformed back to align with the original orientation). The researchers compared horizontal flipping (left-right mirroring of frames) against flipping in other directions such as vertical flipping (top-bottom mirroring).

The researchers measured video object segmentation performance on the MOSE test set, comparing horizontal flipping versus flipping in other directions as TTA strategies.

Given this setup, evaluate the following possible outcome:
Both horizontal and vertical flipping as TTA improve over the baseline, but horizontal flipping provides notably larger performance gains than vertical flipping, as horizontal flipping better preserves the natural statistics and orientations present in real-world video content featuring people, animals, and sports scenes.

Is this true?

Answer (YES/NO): NO